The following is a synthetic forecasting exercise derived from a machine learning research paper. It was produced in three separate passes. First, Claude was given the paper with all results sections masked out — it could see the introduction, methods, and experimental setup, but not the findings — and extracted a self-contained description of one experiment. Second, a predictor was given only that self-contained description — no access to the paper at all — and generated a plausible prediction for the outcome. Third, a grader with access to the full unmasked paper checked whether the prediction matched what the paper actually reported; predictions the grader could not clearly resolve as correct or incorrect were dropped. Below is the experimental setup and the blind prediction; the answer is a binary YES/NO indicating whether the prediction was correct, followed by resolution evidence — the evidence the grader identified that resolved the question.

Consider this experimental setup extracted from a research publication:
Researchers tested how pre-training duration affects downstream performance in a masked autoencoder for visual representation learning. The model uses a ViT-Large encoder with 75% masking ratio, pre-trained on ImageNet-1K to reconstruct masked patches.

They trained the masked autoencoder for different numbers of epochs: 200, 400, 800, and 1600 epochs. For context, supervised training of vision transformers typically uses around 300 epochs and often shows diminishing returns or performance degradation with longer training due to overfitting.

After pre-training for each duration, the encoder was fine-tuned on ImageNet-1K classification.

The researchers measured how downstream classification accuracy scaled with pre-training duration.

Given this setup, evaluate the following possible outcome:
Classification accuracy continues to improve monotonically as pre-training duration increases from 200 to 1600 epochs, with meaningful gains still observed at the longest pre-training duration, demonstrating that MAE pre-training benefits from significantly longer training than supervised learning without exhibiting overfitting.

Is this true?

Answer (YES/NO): YES